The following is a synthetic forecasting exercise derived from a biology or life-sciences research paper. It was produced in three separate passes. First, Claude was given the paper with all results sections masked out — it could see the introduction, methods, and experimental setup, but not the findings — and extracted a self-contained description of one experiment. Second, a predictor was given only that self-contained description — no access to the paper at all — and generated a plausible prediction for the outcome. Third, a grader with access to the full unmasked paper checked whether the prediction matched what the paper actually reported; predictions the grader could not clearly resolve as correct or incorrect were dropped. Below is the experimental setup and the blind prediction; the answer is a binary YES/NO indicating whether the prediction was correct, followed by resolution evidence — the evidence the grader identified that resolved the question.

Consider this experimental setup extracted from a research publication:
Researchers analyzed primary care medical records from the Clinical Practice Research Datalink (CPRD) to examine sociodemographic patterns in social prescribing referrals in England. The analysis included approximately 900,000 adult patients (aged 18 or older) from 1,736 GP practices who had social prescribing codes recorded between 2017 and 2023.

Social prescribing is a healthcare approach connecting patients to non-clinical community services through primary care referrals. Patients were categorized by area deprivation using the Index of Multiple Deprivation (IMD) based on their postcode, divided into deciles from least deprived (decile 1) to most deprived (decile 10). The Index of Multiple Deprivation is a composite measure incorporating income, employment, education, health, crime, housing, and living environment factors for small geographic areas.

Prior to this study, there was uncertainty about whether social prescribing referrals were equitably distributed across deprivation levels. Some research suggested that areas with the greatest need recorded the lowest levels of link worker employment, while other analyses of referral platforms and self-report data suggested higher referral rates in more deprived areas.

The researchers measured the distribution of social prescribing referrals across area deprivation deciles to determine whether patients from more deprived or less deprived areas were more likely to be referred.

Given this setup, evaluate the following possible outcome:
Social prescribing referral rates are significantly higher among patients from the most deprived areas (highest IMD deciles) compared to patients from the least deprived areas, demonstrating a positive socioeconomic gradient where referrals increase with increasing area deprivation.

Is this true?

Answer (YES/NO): NO